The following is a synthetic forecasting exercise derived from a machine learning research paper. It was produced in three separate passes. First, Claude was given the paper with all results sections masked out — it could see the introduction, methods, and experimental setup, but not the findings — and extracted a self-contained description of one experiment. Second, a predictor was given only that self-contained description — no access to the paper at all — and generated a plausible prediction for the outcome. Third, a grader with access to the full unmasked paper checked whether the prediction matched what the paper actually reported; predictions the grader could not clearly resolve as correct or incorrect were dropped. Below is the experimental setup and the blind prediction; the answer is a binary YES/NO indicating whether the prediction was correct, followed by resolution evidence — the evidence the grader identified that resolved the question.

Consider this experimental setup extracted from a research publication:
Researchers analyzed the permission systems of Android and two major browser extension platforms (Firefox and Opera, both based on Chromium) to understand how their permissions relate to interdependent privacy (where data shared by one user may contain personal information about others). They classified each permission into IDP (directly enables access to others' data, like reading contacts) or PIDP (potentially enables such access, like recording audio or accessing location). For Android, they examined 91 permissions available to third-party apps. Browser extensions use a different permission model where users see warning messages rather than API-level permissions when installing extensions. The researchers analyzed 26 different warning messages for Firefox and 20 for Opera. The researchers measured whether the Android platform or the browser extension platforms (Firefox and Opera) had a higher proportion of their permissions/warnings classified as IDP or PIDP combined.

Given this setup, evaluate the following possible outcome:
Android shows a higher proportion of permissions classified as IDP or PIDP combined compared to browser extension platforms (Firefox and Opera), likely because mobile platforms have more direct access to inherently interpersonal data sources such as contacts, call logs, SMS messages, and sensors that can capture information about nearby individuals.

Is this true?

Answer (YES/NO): NO